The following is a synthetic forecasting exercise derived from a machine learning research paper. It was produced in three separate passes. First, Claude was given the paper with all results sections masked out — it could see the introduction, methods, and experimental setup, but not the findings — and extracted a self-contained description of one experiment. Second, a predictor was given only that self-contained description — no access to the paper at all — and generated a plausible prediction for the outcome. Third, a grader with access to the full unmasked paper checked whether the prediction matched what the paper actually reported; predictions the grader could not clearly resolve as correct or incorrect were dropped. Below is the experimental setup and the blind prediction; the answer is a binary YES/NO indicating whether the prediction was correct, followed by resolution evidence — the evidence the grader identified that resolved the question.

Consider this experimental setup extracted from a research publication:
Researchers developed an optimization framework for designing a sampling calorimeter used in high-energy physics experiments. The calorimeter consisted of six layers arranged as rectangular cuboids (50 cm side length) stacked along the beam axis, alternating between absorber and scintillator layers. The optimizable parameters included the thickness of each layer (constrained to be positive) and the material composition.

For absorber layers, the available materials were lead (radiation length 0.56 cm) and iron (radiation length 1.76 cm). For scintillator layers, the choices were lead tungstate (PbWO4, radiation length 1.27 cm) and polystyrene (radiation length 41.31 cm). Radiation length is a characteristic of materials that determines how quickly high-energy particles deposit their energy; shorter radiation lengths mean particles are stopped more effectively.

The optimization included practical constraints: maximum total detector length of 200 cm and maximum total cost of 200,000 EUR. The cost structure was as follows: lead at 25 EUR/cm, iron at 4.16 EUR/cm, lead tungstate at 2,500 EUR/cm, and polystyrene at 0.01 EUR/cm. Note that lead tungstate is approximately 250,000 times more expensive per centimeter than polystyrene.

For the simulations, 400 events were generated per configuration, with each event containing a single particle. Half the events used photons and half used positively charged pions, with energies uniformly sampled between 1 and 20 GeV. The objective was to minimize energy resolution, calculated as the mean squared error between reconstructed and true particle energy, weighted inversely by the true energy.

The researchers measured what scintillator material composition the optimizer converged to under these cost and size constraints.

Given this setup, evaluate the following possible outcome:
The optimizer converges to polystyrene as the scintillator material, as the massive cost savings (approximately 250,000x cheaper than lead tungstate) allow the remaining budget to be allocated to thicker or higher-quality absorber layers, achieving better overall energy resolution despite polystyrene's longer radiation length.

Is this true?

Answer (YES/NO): NO